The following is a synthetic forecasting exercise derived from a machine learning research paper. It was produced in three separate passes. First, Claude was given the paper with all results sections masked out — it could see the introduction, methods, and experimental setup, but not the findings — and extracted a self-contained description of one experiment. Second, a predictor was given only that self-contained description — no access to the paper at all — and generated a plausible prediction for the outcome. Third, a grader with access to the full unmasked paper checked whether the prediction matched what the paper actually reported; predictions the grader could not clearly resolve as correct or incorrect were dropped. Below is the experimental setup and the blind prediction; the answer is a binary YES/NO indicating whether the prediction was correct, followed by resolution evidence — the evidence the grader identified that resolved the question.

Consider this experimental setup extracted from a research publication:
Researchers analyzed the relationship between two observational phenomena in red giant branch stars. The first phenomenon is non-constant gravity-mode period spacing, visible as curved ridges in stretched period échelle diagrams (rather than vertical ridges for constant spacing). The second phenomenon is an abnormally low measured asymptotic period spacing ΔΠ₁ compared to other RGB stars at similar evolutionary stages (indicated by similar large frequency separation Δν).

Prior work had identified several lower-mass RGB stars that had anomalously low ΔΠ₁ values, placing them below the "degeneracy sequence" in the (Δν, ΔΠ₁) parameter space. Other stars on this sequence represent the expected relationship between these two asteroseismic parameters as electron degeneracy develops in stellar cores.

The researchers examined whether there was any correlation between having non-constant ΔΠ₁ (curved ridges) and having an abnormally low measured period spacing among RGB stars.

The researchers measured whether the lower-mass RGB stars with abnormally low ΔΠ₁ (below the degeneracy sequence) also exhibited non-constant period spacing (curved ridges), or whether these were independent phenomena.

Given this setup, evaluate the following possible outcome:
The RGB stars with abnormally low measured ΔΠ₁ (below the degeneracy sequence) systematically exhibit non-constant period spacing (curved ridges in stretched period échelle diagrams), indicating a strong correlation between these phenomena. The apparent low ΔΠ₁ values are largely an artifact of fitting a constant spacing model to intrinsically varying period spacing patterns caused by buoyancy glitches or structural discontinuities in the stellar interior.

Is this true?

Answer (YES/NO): NO